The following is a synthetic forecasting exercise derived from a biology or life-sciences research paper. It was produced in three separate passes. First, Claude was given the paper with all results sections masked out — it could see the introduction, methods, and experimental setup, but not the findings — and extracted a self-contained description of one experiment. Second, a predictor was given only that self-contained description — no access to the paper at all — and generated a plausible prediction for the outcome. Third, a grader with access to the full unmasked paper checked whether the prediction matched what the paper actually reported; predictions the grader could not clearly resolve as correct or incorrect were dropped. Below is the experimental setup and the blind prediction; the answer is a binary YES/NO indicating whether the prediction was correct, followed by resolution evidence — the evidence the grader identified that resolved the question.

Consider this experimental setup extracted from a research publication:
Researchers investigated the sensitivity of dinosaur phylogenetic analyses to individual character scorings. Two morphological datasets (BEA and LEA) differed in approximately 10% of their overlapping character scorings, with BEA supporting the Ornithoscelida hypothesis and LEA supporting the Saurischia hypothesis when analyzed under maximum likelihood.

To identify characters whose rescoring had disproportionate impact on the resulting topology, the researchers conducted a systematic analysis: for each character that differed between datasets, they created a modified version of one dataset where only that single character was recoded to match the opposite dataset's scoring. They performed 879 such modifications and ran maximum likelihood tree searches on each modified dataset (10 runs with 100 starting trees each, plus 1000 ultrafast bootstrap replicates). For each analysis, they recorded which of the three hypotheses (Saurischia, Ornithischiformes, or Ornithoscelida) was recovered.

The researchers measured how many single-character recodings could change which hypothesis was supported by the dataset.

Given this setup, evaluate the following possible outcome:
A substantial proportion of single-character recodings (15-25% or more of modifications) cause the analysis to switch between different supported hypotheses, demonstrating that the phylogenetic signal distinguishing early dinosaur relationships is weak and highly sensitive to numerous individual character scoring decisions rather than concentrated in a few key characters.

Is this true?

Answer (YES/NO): NO